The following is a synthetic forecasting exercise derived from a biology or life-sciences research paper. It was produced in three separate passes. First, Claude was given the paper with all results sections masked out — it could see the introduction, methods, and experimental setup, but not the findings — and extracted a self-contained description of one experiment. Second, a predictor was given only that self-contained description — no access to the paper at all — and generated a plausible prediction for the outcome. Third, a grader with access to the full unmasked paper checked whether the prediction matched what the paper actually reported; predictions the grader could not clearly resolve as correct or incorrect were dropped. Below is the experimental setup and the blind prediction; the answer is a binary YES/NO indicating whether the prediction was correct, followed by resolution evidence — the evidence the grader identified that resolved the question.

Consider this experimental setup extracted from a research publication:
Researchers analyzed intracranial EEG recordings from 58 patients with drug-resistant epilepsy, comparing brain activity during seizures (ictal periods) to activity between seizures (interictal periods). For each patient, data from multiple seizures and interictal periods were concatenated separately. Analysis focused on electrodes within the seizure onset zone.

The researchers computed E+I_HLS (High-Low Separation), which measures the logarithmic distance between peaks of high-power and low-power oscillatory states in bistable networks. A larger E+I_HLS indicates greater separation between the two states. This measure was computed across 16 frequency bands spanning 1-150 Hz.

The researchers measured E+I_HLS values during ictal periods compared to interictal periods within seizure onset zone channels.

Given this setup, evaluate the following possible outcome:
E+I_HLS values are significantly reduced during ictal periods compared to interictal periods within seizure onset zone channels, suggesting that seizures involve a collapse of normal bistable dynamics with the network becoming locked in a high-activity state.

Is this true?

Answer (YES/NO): NO